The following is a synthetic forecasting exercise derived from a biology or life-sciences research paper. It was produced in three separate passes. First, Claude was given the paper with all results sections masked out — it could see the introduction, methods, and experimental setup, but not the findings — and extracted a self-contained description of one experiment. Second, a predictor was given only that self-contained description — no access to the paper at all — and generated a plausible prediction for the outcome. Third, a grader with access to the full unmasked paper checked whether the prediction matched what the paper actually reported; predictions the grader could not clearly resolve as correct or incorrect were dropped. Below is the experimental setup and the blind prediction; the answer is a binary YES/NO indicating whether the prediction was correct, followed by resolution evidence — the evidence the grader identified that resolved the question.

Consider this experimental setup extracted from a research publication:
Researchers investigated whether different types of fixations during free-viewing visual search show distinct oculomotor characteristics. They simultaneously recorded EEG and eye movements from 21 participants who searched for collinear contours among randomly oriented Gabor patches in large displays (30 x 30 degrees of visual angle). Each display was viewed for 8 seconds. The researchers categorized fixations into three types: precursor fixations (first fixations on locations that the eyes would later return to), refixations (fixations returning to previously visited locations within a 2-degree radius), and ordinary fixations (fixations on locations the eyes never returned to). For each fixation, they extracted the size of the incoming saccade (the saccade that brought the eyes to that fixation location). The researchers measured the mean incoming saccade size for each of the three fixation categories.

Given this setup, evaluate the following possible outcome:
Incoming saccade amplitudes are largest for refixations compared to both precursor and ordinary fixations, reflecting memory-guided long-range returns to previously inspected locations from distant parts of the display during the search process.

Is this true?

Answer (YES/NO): NO